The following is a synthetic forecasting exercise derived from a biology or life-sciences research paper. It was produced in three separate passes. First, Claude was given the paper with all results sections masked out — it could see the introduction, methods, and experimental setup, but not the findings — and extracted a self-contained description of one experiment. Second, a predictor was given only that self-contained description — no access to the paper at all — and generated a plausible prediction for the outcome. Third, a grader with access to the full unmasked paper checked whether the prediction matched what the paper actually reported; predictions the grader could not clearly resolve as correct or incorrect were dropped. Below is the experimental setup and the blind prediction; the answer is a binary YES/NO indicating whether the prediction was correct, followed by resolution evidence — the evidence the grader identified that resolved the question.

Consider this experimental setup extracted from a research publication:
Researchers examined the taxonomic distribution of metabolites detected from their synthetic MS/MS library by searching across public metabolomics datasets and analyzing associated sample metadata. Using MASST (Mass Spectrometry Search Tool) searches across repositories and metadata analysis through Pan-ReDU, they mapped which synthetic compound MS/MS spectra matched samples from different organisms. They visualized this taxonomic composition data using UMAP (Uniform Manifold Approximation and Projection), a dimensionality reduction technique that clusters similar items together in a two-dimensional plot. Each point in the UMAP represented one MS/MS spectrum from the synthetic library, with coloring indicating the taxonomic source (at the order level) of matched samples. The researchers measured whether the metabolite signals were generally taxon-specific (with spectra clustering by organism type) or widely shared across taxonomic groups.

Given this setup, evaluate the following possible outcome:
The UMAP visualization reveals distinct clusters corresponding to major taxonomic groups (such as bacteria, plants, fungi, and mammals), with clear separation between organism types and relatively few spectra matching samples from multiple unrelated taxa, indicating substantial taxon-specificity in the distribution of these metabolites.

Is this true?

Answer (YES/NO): NO